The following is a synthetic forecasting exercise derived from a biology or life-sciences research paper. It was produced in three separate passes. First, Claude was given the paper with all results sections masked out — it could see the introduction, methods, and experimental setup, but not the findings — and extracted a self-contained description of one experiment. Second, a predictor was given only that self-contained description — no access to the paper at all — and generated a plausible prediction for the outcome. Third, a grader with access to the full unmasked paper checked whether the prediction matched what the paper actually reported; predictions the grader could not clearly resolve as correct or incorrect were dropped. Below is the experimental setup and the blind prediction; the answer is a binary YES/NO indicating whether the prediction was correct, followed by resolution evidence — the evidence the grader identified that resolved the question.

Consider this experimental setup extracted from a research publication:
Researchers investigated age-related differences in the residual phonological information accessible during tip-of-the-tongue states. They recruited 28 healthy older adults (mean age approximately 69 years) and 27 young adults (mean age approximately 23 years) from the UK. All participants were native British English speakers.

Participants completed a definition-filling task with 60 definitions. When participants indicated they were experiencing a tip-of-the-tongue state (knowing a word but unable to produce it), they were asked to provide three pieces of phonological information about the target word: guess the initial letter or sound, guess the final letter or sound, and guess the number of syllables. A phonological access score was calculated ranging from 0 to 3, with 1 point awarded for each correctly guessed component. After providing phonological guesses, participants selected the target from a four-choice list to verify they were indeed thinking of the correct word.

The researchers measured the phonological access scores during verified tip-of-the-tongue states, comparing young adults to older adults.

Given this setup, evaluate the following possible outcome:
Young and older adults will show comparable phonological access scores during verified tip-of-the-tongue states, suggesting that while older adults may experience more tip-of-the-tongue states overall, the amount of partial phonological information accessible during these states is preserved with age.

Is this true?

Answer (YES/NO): NO